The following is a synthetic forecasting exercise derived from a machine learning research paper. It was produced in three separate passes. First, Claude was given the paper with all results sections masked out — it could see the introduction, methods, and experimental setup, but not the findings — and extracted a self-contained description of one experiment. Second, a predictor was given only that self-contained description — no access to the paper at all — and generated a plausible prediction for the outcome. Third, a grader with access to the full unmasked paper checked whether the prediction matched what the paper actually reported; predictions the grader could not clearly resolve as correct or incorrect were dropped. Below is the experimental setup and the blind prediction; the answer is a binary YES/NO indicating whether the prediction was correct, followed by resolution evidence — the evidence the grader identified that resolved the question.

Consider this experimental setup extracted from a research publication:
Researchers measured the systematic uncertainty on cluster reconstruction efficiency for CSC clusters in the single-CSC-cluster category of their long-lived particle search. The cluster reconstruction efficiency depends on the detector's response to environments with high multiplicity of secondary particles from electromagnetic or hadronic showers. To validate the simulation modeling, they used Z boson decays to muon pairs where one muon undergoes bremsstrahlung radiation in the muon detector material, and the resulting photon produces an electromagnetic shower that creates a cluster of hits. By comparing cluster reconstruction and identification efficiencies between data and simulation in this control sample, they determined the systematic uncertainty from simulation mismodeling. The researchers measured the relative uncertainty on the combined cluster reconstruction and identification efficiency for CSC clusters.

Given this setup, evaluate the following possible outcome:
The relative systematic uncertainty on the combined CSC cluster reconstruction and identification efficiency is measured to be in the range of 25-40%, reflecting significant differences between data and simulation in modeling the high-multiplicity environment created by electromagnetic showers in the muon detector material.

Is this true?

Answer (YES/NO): NO